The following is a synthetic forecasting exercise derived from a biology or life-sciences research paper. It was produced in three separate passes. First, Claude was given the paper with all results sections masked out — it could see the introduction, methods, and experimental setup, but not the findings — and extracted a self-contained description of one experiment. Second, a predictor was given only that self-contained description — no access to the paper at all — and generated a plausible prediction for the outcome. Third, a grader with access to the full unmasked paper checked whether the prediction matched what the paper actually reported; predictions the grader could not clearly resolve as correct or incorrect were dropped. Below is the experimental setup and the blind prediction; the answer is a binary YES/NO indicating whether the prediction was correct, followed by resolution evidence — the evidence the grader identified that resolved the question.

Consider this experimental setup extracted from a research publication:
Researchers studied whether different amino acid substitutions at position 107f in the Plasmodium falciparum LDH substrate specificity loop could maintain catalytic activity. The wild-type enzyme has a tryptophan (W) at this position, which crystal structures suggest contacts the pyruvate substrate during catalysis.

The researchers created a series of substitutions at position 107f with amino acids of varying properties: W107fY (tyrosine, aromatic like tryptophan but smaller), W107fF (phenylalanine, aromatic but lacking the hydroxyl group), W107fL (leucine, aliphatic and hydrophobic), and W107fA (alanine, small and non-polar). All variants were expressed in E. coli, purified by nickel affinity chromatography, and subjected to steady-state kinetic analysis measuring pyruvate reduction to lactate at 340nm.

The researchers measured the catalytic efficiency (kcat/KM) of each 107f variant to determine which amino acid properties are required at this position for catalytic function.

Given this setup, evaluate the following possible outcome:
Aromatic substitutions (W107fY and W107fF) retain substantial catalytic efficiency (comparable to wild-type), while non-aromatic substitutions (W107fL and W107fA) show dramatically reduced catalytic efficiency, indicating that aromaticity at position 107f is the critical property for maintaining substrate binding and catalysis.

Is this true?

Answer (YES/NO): NO